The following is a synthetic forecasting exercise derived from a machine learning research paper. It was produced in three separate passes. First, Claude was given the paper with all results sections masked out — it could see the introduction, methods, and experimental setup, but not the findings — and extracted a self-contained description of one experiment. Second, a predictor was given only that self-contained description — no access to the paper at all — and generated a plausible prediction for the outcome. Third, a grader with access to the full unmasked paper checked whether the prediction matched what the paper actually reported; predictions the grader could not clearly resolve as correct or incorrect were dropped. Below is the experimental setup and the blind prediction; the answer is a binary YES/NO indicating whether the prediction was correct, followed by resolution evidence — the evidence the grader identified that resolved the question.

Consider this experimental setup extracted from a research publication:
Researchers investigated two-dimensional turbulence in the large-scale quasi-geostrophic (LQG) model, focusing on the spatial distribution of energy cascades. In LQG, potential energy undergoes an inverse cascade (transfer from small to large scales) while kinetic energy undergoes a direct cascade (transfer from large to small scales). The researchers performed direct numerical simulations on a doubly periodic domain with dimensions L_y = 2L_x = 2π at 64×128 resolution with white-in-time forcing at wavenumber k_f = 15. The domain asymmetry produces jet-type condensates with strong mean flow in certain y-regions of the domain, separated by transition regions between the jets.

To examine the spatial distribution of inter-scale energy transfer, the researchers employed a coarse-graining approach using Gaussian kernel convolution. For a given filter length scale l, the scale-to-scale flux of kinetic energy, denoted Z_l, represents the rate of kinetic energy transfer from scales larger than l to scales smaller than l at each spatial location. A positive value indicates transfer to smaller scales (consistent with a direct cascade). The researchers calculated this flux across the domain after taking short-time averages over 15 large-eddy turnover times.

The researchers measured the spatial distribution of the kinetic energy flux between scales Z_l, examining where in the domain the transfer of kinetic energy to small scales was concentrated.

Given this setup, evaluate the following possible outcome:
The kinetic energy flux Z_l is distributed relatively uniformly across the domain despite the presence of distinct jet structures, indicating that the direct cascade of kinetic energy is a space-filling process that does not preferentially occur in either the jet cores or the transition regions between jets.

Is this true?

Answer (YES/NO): NO